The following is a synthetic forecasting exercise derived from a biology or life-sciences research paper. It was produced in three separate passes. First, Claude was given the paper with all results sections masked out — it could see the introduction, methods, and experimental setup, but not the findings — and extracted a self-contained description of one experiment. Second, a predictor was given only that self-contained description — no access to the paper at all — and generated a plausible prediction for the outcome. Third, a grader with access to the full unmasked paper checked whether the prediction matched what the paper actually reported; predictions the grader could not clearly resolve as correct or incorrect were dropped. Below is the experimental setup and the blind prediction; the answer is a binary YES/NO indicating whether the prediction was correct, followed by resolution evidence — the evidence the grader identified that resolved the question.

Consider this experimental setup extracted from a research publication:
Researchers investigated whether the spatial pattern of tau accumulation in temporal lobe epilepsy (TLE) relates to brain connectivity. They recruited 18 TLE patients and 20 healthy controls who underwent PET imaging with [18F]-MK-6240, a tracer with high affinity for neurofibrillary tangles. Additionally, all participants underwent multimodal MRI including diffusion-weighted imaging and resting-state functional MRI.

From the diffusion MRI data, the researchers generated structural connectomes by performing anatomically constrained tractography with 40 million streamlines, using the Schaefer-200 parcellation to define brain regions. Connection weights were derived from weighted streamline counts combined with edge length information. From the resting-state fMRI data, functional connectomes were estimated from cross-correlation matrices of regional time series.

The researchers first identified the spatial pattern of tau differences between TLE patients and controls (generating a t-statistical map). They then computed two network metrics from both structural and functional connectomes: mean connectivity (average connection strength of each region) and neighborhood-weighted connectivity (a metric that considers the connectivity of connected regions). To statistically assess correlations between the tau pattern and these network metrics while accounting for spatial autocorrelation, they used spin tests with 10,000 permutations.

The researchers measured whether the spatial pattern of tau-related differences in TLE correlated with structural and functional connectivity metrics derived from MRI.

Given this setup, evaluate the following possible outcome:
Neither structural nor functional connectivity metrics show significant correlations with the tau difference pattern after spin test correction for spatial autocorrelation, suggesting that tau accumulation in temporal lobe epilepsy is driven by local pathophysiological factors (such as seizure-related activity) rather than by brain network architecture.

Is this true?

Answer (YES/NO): NO